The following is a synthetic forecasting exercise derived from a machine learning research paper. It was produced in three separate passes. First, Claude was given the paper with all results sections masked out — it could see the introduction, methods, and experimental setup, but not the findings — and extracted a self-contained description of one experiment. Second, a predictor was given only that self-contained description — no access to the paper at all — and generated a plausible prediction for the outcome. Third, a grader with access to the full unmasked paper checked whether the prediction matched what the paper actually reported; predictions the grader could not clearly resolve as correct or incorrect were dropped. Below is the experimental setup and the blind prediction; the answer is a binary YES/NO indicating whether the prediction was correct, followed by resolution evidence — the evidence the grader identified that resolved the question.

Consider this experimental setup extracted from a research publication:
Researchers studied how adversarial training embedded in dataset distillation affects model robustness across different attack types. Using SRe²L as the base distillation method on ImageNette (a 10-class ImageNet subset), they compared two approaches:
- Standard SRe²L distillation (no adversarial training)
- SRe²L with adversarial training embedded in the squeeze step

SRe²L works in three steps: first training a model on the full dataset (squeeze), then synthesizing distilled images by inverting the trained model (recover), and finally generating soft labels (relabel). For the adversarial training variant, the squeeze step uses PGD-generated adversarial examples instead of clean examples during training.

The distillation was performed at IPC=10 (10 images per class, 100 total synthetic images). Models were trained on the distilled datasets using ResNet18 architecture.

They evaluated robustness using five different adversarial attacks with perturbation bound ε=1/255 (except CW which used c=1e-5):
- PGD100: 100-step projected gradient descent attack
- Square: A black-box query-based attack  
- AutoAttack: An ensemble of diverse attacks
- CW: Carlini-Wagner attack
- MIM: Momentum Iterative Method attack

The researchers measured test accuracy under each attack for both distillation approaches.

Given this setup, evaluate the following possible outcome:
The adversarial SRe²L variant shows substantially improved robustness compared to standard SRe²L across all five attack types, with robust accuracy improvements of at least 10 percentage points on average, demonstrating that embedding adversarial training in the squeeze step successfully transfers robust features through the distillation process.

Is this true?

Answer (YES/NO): NO